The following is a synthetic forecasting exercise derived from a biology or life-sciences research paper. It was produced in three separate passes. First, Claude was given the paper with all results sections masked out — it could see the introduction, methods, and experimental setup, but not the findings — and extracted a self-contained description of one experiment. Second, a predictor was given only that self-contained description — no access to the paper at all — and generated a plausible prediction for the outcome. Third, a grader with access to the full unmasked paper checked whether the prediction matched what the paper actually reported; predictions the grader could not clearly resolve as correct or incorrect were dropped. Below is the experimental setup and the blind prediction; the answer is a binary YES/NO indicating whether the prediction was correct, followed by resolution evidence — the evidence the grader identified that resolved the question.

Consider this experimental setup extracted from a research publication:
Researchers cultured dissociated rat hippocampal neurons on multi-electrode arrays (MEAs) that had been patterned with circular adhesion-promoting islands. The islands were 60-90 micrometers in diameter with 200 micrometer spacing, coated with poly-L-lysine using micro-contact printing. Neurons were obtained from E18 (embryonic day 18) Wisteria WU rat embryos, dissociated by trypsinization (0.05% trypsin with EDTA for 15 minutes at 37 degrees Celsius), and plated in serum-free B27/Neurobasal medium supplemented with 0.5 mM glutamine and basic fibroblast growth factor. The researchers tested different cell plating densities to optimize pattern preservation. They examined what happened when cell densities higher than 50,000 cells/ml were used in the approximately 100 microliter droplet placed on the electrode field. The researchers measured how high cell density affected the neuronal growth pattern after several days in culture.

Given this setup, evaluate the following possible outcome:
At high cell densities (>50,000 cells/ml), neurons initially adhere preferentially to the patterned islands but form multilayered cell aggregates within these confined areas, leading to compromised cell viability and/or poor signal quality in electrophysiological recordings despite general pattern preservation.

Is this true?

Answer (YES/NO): NO